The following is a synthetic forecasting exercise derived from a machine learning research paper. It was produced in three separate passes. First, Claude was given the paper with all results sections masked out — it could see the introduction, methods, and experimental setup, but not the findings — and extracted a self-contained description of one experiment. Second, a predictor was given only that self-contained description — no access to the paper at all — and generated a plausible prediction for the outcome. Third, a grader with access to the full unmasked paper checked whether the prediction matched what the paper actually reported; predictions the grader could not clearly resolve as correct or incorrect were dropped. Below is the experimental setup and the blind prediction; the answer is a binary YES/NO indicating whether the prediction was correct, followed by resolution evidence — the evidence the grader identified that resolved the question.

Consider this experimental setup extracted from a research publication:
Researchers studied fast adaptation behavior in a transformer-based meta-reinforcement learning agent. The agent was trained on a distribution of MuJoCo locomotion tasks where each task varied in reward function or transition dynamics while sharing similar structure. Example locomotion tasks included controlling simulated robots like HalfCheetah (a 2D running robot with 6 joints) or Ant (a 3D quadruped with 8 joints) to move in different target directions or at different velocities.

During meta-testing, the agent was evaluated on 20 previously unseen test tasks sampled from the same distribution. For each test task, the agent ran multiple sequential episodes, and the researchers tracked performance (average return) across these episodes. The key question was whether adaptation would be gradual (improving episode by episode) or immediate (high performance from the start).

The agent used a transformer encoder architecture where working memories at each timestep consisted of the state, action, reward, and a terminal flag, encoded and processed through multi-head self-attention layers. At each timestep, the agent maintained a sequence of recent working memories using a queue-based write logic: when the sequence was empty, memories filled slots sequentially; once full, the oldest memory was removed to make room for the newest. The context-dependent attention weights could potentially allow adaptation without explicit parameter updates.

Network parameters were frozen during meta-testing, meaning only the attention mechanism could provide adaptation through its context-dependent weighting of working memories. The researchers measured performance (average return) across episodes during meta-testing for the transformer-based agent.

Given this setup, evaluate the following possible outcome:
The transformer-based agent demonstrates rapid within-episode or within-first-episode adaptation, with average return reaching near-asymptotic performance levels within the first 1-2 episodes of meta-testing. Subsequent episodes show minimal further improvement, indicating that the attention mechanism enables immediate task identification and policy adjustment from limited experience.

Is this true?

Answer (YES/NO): YES